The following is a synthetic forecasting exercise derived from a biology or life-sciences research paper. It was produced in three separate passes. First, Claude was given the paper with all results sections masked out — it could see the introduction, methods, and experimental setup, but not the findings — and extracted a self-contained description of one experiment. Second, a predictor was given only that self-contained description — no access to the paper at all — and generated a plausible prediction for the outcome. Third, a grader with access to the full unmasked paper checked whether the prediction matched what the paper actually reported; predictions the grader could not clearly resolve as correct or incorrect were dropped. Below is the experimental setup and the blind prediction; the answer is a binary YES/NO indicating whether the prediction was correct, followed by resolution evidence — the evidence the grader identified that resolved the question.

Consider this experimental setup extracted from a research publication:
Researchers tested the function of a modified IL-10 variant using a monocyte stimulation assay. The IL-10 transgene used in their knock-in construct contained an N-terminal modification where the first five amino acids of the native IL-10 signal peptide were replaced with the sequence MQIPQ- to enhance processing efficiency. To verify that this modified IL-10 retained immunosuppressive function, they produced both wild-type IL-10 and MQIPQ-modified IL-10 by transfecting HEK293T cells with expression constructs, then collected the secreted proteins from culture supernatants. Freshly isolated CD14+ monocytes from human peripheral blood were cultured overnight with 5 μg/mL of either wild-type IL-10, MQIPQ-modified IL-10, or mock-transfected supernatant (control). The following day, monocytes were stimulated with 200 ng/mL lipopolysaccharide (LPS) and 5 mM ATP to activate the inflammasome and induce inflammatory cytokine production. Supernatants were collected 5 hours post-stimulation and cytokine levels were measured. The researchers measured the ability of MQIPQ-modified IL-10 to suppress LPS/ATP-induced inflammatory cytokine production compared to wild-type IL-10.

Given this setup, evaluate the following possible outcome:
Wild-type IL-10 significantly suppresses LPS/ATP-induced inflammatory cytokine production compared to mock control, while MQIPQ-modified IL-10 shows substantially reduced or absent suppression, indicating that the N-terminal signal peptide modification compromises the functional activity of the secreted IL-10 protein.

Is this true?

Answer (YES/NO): NO